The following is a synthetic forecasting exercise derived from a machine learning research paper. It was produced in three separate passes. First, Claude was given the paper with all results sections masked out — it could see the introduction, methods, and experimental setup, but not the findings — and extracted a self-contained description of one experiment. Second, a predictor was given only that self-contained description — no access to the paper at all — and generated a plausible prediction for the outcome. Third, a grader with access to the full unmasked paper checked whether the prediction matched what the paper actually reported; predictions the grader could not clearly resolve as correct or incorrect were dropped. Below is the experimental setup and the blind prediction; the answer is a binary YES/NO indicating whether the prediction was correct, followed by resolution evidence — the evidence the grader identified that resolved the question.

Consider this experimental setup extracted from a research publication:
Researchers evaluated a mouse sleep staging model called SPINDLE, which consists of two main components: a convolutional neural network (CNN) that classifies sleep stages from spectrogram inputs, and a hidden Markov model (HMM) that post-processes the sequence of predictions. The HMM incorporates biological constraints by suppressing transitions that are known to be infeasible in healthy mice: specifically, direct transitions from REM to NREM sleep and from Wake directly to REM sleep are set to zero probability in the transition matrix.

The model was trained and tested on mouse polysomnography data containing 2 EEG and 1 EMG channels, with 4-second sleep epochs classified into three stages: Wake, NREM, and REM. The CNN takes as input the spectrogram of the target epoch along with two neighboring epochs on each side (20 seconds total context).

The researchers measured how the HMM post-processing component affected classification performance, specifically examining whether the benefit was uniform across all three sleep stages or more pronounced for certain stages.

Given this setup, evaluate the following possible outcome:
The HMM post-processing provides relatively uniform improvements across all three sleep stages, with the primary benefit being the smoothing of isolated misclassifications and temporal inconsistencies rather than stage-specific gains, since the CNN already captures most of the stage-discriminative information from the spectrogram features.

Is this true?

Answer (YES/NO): NO